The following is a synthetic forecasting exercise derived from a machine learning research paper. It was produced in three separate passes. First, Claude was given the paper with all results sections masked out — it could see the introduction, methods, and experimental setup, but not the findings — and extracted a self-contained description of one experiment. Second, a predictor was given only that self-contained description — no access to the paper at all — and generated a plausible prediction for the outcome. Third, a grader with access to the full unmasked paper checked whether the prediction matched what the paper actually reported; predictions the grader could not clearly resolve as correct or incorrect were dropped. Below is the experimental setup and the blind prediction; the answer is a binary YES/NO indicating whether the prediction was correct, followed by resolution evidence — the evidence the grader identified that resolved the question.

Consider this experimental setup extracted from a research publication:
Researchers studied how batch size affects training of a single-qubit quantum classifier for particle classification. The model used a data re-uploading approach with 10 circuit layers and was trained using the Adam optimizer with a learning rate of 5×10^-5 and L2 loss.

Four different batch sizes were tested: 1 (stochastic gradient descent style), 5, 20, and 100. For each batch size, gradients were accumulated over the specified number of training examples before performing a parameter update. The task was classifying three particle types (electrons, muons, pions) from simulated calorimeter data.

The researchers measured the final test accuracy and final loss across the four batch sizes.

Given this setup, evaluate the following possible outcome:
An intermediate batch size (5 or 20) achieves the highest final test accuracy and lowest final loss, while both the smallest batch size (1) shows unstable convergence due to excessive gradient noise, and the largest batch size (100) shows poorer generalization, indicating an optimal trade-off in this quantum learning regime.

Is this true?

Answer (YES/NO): NO